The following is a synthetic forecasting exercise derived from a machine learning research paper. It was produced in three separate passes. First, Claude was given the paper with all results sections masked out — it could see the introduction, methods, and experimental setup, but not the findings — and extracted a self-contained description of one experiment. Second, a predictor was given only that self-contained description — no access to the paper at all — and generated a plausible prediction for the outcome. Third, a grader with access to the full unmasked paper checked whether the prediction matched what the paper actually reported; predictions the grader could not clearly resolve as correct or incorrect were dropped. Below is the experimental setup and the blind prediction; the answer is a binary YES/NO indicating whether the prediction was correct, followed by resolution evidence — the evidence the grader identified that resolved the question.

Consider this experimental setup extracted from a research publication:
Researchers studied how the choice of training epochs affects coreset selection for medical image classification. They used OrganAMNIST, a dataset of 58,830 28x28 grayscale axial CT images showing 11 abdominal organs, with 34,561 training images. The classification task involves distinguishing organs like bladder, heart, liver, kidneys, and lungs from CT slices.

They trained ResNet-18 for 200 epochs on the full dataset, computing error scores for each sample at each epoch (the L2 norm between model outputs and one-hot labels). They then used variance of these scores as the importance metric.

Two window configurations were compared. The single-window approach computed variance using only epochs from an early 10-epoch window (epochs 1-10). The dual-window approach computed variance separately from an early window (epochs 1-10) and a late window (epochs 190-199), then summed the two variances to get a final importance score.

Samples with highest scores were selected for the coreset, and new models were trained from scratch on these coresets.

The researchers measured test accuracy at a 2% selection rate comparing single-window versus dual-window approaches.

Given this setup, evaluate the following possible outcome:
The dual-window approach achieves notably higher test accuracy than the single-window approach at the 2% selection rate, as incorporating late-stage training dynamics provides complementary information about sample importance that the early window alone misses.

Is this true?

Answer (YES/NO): YES